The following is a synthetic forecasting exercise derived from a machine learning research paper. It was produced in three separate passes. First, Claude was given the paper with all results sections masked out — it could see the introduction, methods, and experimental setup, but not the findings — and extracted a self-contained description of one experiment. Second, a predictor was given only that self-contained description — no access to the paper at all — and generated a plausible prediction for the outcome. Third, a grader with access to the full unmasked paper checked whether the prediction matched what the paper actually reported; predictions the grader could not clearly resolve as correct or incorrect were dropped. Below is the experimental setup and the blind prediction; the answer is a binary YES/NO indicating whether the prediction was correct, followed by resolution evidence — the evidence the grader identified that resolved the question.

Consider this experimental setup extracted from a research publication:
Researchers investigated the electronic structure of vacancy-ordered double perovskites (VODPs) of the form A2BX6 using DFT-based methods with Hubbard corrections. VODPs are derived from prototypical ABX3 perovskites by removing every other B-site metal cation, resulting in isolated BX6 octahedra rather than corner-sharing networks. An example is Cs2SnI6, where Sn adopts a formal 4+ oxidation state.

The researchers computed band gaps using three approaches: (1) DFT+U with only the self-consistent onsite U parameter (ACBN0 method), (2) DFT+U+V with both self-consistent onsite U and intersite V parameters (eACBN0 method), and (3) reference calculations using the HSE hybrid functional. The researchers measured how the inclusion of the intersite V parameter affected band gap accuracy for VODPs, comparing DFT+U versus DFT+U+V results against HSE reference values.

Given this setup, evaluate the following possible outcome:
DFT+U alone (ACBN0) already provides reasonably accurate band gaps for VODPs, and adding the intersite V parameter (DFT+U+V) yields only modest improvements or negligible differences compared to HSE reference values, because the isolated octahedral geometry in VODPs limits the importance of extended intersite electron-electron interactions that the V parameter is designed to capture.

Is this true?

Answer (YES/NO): NO